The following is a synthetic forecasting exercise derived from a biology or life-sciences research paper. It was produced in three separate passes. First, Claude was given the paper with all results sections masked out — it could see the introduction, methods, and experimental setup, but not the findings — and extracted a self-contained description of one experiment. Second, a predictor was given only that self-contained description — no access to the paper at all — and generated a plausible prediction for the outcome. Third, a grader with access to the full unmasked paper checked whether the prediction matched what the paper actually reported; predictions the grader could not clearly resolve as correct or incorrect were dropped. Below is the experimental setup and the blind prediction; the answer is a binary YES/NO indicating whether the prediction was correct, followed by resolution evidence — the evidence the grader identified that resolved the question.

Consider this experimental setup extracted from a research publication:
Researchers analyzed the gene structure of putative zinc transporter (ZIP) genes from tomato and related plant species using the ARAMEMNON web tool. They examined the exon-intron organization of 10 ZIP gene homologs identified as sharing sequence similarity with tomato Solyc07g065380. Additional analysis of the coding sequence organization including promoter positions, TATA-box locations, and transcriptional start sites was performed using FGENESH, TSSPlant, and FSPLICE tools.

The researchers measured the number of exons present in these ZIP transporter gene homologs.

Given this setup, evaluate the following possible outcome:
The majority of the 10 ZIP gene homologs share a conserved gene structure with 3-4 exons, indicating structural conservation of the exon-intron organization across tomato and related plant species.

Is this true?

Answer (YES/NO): NO